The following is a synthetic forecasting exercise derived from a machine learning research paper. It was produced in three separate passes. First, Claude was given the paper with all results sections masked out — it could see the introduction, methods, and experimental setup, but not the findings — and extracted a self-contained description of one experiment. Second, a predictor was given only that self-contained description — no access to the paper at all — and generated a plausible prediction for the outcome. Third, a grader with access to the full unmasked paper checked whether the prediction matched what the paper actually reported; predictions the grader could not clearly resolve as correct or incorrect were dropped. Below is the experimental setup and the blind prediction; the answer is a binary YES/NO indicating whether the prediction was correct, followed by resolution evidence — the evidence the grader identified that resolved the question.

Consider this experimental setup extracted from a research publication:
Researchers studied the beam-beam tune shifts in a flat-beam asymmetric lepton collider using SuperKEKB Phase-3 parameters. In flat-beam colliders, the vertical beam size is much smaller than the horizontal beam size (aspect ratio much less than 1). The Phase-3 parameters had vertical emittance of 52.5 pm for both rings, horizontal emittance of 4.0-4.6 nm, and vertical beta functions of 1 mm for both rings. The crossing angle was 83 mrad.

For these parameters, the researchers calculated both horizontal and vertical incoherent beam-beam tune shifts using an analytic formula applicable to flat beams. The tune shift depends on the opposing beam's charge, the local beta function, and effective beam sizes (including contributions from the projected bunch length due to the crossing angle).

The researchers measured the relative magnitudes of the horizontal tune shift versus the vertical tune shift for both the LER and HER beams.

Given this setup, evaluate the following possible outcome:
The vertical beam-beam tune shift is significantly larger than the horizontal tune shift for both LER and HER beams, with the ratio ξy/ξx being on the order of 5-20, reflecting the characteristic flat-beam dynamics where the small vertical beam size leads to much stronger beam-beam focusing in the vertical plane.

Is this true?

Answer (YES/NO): YES